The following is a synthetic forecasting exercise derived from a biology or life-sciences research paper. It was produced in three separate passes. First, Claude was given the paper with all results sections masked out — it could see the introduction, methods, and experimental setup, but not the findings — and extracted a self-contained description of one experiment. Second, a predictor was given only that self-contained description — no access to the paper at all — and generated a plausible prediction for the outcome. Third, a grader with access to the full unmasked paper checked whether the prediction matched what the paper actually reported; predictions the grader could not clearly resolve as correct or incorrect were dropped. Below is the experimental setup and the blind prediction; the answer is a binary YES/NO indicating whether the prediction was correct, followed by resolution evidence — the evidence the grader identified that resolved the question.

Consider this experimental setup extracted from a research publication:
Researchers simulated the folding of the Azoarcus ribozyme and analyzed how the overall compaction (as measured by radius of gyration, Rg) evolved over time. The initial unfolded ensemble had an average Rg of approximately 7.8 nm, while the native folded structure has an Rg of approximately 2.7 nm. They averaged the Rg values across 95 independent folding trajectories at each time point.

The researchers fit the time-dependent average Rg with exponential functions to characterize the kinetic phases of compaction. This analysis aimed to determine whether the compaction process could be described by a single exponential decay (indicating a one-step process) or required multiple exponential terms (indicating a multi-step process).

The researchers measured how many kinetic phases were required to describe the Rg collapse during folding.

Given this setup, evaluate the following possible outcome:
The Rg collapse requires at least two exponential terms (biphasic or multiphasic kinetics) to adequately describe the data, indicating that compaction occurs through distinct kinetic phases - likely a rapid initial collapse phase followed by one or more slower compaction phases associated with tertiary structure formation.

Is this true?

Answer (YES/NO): YES